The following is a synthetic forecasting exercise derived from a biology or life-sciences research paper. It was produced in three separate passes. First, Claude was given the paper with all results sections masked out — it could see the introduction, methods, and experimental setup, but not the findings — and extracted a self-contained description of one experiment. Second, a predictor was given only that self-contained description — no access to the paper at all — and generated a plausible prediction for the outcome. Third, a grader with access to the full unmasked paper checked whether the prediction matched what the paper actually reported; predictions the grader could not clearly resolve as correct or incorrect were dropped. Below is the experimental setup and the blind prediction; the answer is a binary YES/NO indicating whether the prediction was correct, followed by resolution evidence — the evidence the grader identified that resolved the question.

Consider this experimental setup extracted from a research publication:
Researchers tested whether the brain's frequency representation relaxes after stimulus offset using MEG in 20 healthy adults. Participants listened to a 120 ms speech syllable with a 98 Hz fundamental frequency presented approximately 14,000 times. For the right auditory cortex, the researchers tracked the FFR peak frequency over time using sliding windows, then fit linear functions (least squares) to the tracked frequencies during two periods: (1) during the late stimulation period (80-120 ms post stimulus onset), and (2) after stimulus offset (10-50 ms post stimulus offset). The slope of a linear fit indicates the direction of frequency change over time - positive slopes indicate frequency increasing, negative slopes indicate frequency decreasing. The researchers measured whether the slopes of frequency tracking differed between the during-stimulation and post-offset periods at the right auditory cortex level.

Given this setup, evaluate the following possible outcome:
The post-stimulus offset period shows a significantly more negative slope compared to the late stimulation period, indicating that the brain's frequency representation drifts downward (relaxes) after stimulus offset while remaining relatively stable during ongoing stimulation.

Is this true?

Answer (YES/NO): NO